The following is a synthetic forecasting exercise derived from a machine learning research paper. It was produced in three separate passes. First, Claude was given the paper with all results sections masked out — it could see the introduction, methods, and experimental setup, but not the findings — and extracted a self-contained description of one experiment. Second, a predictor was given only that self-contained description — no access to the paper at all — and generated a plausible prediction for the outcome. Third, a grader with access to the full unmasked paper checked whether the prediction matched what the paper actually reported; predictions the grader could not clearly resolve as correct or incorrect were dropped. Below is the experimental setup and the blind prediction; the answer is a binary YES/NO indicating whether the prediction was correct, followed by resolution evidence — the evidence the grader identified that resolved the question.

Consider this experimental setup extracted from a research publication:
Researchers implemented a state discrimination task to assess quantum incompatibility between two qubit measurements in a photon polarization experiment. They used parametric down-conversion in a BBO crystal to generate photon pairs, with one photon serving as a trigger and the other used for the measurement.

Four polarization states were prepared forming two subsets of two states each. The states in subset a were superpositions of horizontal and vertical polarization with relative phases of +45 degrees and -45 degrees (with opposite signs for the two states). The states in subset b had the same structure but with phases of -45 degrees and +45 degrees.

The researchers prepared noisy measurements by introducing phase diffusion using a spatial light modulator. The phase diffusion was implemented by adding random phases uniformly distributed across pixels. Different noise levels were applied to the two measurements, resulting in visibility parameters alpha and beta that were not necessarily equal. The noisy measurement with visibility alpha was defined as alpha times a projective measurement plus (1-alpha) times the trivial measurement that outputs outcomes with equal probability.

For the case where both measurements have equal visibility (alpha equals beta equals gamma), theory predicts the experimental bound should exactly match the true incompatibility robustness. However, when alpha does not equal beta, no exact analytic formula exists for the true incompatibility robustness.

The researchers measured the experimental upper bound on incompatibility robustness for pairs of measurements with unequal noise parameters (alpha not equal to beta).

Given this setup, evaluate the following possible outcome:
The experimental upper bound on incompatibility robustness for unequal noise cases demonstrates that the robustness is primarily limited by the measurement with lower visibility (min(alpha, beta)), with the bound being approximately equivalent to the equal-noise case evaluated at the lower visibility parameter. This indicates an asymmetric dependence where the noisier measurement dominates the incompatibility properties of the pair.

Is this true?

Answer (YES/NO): NO